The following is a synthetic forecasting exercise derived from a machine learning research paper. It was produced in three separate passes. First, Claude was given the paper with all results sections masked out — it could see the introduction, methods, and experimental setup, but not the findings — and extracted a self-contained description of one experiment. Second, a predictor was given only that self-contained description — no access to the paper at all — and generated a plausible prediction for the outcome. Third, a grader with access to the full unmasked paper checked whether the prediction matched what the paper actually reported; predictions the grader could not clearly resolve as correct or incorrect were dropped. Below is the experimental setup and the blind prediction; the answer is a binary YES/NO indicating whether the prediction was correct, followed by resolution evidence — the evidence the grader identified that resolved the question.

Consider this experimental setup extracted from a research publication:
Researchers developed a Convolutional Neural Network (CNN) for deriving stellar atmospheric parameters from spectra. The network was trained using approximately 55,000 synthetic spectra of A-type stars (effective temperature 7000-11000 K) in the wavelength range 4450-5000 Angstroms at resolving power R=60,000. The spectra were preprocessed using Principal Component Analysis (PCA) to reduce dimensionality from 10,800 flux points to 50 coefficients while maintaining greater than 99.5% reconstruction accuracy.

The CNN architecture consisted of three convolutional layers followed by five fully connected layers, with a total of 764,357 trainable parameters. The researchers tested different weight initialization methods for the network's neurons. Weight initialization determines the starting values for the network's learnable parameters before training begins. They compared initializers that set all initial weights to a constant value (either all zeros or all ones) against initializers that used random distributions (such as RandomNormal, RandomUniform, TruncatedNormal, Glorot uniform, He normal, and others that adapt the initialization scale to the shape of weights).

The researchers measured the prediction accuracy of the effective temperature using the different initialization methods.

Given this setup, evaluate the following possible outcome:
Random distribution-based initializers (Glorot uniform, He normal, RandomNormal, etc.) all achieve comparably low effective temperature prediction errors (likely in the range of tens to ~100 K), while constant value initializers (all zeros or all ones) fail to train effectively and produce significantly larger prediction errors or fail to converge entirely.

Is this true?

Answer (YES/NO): YES